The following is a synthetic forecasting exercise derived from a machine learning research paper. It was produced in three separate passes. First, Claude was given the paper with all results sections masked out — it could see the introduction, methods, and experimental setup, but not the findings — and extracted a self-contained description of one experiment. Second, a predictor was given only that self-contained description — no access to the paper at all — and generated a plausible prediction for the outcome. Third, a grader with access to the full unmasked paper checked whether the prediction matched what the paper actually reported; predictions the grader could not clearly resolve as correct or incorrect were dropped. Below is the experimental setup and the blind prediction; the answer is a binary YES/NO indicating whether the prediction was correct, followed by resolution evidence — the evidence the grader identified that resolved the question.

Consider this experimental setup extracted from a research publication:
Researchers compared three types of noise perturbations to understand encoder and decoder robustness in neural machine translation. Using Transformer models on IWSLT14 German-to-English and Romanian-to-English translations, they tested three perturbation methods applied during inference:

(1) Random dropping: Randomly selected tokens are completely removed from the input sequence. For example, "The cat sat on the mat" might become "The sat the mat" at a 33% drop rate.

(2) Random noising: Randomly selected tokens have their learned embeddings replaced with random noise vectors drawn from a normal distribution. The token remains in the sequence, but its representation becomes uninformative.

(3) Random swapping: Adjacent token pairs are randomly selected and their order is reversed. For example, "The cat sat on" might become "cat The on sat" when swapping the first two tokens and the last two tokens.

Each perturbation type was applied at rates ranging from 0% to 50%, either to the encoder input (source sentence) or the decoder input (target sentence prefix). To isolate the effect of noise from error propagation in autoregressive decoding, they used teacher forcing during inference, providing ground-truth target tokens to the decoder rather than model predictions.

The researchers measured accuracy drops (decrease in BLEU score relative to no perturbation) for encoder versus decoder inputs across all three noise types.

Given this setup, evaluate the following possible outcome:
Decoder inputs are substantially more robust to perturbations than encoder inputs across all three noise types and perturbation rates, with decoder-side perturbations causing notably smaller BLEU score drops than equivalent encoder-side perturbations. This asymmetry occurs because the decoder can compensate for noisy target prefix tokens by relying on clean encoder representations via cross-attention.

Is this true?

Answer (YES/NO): NO